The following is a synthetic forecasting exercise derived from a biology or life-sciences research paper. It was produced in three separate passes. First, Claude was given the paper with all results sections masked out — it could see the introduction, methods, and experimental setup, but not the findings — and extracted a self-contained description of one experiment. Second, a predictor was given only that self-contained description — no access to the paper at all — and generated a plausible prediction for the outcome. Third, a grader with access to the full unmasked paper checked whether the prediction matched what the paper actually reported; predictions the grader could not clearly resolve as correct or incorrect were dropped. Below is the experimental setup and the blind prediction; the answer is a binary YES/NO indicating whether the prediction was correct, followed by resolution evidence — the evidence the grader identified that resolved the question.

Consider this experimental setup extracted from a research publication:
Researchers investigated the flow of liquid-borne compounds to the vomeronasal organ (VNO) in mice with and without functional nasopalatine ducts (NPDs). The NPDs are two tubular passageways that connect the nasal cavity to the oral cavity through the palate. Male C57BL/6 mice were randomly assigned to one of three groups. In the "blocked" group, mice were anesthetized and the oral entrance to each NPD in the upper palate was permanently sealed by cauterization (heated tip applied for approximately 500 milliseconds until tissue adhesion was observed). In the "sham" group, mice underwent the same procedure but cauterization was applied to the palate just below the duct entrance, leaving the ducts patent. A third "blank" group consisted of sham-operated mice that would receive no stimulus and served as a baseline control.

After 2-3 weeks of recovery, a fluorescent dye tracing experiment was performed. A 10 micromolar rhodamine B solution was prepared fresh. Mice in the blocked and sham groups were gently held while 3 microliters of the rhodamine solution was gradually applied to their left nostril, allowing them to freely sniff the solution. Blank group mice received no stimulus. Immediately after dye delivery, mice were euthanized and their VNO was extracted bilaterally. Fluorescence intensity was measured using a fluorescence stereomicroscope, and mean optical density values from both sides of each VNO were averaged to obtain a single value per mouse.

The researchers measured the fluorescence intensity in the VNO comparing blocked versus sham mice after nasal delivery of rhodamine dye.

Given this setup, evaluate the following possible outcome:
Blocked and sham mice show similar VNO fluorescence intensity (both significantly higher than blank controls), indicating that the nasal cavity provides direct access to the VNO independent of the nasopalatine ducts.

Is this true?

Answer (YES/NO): NO